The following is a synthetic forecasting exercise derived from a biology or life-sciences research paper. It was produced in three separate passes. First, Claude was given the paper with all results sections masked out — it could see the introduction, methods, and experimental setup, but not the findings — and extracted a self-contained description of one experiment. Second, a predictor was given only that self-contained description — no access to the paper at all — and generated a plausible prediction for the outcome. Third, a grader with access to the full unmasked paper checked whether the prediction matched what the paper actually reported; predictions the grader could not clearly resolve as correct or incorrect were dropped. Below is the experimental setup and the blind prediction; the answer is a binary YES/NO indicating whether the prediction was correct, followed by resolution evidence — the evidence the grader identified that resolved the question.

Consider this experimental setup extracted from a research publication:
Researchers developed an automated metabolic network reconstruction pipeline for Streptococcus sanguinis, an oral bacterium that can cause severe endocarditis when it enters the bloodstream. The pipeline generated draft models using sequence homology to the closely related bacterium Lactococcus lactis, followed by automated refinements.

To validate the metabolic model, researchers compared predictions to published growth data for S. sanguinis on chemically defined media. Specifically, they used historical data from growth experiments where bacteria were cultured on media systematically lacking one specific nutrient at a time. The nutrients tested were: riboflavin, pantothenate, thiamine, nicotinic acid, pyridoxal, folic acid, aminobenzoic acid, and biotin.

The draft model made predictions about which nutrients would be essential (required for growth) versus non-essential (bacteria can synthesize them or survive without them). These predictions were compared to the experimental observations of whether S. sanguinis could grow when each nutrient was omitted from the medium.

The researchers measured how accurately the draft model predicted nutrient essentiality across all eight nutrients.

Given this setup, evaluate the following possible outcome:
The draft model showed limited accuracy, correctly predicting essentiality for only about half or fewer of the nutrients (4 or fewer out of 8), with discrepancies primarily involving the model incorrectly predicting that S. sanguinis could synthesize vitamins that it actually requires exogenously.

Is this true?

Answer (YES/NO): NO